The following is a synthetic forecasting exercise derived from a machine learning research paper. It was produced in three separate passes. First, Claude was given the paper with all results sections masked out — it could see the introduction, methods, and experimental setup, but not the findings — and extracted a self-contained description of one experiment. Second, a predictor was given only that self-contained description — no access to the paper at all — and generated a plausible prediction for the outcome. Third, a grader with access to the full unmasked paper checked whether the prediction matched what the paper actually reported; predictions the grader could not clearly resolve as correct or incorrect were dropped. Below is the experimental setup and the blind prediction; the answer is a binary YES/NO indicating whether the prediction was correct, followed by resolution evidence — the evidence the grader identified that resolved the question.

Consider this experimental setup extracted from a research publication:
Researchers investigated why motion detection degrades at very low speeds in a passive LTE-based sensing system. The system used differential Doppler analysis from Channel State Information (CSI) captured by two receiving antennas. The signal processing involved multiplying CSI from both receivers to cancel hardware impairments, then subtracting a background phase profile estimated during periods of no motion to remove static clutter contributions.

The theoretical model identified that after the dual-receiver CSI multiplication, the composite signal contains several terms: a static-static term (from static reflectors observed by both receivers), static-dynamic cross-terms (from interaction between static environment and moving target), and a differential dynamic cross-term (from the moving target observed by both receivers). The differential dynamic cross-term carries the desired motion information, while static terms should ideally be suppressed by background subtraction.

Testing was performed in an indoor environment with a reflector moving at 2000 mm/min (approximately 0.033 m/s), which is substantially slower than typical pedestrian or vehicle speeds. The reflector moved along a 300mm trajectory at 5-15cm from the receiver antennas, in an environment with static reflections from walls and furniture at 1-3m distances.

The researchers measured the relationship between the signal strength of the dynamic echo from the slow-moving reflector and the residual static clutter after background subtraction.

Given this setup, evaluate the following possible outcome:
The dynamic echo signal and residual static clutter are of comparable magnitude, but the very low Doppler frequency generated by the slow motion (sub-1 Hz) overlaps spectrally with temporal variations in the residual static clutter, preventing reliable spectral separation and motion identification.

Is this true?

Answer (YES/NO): NO